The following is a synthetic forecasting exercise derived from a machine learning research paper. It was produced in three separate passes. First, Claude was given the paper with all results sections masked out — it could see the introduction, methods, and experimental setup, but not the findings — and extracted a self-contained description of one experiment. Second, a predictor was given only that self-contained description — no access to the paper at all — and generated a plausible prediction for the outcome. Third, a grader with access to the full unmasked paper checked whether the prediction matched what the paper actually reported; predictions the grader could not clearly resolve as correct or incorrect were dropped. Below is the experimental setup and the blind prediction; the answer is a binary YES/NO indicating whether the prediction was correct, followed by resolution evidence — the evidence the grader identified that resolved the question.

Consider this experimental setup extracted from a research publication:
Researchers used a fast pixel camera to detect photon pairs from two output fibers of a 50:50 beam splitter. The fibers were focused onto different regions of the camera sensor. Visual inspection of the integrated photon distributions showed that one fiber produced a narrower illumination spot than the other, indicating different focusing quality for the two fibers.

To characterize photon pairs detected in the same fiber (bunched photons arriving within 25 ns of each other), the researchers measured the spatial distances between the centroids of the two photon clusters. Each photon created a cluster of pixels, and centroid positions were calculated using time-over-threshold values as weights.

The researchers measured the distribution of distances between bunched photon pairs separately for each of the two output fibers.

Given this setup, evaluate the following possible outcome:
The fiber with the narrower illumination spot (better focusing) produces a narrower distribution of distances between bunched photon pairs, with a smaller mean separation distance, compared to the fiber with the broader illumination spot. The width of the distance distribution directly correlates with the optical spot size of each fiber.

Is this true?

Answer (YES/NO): YES